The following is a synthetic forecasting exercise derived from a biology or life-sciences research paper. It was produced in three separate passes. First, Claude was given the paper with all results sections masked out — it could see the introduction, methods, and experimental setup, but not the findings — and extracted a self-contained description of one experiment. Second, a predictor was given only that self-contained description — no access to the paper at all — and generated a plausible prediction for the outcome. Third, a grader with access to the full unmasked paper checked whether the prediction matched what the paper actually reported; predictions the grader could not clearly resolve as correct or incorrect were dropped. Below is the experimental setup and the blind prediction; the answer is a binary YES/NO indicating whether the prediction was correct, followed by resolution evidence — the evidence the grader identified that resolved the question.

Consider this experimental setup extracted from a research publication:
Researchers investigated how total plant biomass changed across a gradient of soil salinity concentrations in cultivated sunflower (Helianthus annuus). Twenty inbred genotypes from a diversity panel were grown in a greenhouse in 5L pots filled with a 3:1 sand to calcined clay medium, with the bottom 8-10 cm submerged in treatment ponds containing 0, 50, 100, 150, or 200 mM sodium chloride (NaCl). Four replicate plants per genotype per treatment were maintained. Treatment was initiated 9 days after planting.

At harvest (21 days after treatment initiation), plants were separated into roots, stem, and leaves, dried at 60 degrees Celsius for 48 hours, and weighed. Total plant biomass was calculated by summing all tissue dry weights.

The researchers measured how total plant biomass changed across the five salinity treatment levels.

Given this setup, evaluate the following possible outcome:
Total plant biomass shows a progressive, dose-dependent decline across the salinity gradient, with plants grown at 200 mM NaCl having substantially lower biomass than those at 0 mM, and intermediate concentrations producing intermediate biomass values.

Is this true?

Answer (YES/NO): YES